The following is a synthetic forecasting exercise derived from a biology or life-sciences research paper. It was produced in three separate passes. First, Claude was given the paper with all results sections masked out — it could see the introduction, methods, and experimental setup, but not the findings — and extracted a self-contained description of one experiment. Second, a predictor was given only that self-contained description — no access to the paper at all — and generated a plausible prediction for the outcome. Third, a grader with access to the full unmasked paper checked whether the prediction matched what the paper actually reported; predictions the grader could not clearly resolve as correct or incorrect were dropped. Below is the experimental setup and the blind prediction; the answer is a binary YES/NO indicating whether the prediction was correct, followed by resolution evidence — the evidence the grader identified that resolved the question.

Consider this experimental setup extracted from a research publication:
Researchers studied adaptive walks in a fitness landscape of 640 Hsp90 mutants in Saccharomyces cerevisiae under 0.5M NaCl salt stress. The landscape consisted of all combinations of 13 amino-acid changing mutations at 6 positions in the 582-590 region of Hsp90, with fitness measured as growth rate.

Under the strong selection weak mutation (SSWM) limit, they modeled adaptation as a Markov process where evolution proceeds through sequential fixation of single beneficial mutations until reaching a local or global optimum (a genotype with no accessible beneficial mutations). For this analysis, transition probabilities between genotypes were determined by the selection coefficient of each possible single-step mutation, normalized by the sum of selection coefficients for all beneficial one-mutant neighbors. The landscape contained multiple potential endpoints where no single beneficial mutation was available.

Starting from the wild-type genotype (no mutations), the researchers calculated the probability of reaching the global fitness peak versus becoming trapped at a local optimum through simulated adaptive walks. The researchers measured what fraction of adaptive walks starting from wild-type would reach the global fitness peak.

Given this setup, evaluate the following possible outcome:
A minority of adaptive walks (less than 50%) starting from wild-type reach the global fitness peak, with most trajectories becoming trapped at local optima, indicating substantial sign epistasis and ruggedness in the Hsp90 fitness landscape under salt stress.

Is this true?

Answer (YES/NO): YES